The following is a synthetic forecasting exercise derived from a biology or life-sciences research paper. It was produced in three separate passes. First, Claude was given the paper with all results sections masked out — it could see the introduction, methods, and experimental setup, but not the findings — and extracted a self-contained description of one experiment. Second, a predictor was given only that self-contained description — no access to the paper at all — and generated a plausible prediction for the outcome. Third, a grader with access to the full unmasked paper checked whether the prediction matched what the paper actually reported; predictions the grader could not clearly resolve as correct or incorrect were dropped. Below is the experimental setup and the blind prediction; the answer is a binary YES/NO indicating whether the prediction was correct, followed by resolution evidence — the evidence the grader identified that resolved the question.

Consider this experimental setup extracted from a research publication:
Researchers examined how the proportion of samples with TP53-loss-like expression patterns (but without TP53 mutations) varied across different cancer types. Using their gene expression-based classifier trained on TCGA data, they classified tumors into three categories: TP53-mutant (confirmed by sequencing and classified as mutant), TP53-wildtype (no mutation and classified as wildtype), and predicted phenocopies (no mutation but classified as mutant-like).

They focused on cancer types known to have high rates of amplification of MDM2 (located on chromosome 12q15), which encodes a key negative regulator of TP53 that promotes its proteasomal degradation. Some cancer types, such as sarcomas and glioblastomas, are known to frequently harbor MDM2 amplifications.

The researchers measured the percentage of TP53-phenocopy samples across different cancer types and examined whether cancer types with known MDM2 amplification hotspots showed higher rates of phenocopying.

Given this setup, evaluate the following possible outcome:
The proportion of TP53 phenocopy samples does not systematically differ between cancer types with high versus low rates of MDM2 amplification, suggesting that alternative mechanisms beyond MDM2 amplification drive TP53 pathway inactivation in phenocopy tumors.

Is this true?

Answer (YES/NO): NO